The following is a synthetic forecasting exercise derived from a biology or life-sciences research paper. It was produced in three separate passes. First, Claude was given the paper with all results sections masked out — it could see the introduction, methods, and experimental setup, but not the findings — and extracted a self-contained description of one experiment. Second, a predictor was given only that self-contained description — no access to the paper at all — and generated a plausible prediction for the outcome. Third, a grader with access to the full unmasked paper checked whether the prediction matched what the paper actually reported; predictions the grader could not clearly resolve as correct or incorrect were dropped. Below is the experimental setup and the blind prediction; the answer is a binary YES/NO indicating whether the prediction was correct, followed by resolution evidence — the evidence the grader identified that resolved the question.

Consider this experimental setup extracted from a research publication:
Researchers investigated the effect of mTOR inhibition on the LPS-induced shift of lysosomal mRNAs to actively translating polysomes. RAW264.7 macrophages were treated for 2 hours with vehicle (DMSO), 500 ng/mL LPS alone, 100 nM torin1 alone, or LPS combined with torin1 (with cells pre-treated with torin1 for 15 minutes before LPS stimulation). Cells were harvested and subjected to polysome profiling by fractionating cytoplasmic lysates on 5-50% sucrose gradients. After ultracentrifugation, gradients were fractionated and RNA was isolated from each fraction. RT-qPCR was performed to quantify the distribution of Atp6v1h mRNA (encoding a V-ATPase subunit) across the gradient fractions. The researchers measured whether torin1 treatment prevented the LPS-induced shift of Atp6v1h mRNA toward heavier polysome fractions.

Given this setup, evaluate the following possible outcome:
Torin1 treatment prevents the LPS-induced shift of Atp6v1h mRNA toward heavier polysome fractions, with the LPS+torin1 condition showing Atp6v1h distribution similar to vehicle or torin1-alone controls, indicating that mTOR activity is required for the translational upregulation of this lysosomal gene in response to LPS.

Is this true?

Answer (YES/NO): YES